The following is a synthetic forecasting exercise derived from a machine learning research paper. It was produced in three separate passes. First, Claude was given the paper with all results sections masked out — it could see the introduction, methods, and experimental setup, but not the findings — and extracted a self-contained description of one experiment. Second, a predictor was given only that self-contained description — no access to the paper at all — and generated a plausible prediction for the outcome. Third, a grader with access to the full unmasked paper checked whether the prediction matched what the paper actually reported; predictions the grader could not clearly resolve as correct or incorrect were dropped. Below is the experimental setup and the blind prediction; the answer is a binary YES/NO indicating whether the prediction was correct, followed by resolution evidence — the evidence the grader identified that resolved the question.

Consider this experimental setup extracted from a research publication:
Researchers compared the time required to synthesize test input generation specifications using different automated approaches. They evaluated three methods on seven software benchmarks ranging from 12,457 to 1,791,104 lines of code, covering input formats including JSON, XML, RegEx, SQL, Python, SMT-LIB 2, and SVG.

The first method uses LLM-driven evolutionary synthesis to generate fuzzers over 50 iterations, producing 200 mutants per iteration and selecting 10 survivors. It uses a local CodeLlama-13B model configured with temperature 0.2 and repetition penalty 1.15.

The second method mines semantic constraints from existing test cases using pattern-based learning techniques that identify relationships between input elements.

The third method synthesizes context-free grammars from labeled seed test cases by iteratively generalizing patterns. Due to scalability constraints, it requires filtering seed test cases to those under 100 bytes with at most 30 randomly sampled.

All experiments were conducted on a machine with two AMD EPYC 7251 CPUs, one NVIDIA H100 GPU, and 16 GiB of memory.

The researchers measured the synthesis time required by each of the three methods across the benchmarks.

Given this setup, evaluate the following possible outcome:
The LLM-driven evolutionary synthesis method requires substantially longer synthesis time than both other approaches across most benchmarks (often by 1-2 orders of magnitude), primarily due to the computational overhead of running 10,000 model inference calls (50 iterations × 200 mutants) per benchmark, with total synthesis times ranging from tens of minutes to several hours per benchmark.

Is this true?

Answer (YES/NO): NO